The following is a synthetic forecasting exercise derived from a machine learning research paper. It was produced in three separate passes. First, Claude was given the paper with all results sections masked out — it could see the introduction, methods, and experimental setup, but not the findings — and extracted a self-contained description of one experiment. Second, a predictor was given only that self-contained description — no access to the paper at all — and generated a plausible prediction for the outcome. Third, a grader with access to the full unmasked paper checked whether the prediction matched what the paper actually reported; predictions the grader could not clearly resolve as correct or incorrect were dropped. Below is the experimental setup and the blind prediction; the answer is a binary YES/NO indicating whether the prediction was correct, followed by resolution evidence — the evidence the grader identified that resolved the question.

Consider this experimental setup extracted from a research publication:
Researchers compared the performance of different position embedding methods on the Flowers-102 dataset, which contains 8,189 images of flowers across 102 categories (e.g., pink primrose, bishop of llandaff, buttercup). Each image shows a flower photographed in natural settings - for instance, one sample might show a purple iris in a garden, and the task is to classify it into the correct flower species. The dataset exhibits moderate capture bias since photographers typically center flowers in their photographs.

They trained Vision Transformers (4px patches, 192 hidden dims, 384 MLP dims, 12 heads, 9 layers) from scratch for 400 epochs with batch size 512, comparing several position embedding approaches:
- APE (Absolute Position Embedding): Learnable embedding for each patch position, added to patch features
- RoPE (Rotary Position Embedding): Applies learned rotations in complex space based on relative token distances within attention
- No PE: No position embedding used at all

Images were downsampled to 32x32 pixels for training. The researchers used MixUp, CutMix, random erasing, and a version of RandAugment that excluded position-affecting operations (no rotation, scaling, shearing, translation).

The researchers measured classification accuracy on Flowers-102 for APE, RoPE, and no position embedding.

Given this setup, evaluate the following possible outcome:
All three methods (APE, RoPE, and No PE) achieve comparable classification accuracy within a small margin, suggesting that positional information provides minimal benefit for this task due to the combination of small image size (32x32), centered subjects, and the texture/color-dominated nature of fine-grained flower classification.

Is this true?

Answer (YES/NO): NO